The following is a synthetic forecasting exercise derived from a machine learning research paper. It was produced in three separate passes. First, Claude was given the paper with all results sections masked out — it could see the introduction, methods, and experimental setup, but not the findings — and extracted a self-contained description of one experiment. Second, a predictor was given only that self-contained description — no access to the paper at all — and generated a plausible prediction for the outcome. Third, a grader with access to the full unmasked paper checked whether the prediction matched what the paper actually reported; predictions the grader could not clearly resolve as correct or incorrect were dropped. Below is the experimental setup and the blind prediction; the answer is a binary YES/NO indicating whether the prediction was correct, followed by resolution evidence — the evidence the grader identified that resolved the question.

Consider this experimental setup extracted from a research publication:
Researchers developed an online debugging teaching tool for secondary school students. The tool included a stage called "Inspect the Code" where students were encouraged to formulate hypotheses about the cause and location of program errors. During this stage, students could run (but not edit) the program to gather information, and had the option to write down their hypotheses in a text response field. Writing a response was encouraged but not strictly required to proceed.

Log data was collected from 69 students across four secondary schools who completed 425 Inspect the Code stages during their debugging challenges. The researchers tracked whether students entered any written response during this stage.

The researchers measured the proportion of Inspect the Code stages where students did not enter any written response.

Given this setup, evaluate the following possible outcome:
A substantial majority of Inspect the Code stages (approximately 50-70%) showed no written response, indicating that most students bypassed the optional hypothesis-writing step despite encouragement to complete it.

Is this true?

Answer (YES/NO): NO